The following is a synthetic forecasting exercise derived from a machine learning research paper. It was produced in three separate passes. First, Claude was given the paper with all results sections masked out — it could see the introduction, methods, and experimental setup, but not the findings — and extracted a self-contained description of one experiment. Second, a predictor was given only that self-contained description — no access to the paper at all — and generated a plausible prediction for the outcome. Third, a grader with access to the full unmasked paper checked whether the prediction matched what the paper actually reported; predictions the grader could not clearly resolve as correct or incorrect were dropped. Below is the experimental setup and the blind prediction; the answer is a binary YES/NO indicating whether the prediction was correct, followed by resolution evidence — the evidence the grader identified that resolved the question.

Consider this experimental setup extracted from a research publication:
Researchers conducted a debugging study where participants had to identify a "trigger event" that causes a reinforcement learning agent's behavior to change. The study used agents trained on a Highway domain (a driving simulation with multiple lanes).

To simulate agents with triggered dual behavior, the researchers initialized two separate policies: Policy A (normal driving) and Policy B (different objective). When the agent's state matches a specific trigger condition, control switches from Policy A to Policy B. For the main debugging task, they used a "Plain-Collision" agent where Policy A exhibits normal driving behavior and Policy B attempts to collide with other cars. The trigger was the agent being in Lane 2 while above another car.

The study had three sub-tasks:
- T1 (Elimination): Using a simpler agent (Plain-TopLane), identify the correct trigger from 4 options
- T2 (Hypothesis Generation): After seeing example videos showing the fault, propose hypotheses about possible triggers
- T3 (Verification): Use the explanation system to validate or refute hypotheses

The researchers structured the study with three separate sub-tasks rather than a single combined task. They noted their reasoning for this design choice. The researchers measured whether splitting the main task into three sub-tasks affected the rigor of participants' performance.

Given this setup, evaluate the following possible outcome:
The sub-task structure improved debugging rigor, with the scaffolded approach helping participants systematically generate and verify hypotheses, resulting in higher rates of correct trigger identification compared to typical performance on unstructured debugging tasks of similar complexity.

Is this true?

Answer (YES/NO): NO